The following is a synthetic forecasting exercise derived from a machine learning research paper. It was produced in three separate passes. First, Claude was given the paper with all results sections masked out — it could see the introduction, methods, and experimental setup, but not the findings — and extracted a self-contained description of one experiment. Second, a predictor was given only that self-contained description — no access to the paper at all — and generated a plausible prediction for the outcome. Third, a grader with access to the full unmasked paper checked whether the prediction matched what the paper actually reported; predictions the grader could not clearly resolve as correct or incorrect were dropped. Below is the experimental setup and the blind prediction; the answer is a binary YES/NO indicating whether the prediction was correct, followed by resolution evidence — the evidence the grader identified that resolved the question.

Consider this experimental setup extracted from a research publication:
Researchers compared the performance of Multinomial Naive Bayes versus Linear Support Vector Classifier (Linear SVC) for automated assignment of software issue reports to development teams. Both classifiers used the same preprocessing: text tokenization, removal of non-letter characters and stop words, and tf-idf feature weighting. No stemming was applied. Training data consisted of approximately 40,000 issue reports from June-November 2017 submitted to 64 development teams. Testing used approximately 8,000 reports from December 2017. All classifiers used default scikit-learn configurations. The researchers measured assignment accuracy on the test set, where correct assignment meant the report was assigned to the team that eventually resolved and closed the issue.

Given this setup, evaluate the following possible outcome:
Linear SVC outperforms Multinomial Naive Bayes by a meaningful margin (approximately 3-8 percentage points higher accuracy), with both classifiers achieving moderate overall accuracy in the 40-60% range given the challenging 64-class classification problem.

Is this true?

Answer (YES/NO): NO